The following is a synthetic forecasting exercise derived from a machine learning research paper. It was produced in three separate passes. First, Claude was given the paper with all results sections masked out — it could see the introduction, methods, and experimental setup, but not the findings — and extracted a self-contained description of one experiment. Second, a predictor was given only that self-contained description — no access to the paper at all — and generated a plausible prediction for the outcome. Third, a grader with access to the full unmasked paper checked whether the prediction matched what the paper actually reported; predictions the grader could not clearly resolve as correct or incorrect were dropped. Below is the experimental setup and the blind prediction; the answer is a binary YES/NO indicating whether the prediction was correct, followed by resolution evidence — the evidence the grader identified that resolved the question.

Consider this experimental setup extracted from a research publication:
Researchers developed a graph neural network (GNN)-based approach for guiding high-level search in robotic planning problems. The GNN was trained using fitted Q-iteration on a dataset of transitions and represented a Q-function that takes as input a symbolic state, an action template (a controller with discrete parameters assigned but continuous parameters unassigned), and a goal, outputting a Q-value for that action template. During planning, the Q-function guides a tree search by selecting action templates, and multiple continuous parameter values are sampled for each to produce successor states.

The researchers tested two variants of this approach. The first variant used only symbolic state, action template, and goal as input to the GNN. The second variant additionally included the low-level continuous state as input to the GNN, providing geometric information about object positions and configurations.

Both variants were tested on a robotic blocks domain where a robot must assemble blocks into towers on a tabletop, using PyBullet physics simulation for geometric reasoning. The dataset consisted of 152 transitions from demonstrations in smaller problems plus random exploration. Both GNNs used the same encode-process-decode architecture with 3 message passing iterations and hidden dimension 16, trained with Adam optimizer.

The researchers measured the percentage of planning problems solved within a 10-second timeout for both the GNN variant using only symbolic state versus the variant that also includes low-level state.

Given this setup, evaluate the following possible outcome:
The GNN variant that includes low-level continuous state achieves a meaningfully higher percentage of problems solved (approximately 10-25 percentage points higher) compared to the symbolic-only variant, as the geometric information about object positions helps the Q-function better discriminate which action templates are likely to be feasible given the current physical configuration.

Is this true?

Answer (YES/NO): NO